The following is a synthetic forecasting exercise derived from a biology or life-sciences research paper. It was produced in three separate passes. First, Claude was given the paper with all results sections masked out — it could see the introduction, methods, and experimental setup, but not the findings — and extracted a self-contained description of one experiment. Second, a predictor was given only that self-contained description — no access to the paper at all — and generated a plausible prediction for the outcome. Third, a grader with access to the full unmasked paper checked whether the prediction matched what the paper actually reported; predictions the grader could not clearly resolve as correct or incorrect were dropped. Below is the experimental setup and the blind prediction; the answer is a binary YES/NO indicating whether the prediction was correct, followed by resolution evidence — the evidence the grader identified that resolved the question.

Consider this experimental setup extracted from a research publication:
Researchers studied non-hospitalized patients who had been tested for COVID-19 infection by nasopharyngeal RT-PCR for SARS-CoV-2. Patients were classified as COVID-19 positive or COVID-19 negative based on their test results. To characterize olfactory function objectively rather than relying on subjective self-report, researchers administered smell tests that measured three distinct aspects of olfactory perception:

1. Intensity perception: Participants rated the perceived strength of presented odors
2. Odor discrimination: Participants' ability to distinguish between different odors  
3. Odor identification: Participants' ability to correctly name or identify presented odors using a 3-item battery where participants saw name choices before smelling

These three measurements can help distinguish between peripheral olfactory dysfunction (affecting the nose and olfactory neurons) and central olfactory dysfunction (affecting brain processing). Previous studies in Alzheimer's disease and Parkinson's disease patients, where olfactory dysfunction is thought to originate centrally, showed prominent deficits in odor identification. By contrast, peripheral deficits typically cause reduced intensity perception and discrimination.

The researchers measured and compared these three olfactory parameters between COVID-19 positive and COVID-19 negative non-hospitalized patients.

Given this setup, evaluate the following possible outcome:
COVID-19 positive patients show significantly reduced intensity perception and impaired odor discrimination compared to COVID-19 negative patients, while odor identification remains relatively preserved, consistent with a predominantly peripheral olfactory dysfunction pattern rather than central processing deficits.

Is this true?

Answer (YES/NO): YES